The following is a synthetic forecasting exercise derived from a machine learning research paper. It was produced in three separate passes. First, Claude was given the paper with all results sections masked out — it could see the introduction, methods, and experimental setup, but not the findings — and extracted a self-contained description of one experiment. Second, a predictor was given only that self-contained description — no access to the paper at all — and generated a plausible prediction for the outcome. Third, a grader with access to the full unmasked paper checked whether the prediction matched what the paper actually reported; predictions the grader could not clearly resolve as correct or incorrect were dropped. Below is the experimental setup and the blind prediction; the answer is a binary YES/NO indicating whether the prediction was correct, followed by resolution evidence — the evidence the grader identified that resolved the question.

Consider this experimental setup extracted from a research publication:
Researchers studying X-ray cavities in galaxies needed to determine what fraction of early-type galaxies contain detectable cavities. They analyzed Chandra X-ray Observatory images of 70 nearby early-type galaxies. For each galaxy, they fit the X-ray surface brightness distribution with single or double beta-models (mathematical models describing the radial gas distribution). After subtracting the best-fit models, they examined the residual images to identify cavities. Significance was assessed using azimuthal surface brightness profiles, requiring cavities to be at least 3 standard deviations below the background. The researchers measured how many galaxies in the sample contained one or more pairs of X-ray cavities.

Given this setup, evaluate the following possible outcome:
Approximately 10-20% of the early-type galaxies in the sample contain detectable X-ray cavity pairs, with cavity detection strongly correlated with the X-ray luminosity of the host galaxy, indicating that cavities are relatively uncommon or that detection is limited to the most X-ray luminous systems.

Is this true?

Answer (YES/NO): NO